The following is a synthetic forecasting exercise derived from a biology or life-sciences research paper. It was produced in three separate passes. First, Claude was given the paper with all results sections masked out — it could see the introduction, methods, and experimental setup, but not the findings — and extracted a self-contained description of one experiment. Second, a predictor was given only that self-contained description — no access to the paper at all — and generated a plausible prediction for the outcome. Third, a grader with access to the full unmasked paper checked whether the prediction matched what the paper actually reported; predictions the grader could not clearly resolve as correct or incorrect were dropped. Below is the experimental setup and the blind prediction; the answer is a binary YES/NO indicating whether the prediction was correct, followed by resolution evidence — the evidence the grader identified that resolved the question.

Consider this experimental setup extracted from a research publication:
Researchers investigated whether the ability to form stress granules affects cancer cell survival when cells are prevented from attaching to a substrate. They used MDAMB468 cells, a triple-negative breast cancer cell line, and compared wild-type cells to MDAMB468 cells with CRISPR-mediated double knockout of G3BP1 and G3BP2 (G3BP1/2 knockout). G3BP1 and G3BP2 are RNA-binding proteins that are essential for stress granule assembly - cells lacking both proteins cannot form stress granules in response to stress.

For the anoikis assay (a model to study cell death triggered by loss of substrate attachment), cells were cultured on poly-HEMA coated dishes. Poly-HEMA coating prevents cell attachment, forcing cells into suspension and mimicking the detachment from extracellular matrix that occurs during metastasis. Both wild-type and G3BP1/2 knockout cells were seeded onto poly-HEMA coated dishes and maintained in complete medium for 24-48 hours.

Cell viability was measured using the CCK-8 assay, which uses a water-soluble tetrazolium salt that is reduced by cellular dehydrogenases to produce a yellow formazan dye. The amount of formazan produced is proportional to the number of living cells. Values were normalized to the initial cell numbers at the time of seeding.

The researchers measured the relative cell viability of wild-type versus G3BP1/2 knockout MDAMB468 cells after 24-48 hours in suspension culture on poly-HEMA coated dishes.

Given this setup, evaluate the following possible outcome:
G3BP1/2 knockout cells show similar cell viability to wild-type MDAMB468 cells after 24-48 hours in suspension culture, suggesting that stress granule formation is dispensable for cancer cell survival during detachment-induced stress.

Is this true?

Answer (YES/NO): NO